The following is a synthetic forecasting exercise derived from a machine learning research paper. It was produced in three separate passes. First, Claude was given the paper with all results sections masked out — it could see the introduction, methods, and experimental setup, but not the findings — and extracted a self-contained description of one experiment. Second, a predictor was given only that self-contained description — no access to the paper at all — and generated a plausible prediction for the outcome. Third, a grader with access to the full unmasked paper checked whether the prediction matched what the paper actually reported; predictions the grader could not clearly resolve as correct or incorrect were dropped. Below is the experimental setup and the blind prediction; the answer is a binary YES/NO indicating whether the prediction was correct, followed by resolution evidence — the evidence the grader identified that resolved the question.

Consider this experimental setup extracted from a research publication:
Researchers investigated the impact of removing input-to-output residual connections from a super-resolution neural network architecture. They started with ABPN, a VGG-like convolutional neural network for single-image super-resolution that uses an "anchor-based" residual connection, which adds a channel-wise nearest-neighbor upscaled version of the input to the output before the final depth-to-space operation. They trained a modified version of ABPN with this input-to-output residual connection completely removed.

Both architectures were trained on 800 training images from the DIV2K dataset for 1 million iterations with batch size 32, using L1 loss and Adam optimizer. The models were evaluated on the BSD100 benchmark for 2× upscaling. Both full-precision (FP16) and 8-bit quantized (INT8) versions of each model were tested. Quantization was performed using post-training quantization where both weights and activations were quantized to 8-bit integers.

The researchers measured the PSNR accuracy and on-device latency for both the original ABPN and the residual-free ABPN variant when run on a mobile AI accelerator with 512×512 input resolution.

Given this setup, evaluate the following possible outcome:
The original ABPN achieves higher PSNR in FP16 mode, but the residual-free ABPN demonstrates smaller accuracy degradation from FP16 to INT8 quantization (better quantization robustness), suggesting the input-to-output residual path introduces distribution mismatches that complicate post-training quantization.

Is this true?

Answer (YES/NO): NO